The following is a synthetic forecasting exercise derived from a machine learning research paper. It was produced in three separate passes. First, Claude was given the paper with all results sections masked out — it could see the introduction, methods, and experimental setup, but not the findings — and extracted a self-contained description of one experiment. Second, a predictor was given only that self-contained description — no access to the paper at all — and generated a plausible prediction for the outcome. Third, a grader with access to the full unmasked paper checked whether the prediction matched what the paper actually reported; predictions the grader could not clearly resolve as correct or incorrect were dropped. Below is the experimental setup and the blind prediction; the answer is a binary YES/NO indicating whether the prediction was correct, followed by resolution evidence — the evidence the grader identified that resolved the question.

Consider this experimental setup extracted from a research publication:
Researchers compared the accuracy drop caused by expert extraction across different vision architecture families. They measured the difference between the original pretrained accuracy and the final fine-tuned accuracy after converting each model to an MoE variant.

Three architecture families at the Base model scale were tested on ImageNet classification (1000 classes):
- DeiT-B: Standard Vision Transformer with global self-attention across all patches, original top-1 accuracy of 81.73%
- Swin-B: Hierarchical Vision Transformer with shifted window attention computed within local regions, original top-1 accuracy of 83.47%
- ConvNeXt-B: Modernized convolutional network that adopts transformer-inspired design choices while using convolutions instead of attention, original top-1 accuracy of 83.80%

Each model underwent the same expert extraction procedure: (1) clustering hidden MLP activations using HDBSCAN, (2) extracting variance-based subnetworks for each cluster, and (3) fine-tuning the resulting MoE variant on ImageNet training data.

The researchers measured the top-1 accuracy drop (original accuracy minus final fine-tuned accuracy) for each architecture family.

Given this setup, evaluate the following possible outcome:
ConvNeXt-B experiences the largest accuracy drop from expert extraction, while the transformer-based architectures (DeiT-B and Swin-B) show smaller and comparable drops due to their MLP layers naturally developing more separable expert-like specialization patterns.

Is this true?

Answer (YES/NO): NO